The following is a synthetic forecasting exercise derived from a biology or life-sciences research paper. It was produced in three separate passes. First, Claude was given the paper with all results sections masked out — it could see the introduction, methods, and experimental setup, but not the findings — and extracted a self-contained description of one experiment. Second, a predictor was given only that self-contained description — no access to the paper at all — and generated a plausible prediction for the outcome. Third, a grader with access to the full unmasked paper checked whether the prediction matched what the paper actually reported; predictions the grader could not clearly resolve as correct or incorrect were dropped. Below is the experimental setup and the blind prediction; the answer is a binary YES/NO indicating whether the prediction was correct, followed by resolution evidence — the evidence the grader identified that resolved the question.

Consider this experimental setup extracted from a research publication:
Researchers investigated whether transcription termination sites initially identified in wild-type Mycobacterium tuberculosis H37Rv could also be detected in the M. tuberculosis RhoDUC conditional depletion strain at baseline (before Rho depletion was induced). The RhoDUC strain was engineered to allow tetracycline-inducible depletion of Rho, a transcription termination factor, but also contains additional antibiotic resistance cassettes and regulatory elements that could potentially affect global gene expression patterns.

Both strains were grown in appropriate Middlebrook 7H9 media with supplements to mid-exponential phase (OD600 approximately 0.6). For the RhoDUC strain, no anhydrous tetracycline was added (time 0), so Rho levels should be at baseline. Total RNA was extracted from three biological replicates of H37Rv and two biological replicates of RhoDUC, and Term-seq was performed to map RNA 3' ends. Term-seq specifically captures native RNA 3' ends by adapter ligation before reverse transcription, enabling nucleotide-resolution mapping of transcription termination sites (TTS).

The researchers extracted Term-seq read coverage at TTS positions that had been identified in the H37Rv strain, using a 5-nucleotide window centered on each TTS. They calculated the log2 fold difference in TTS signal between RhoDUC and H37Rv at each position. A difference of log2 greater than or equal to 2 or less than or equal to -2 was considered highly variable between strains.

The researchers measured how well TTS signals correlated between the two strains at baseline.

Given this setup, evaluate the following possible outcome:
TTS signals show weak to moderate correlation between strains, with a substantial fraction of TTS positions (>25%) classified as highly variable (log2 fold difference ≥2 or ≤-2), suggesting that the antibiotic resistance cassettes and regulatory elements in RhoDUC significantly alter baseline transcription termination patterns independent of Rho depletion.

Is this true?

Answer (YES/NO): NO